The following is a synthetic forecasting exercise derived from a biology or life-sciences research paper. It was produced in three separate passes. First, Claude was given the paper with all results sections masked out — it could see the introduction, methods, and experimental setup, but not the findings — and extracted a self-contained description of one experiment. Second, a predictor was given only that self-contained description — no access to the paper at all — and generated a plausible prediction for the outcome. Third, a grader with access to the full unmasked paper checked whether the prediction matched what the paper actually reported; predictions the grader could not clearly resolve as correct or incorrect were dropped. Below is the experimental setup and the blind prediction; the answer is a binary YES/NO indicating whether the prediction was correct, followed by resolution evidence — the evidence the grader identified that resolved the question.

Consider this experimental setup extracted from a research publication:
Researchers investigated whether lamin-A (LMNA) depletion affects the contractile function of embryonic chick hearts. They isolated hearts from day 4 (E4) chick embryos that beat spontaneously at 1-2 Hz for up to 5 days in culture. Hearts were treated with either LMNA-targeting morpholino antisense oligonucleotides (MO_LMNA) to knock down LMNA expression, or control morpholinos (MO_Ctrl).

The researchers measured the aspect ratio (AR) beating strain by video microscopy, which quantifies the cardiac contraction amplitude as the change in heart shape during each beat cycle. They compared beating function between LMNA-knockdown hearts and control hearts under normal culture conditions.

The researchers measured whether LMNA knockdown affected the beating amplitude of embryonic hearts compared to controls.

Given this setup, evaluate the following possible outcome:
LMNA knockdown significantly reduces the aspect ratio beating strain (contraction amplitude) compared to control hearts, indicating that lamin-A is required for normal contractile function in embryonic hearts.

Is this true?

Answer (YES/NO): NO